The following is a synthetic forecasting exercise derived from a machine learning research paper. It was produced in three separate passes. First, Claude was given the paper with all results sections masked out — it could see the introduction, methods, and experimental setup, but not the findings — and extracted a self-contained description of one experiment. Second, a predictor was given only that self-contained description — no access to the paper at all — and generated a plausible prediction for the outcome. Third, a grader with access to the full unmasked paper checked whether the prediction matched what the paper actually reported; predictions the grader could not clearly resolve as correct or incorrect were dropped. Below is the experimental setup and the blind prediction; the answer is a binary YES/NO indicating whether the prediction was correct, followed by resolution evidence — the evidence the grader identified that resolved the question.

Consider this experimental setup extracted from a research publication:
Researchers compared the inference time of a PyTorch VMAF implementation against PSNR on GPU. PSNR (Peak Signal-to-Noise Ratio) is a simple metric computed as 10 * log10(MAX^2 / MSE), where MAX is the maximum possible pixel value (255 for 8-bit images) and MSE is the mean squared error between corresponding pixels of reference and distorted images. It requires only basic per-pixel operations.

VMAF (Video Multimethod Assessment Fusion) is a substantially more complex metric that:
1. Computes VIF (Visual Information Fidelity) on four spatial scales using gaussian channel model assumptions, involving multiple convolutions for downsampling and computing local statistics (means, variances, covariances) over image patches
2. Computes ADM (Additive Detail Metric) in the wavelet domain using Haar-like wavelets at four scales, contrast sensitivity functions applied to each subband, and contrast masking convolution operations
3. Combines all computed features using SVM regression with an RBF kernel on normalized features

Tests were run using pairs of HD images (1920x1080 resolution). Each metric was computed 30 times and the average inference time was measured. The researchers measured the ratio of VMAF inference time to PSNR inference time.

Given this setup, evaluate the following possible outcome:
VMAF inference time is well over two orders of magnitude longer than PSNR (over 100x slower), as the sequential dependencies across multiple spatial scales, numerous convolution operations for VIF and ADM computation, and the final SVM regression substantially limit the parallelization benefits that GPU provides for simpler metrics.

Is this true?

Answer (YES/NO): NO